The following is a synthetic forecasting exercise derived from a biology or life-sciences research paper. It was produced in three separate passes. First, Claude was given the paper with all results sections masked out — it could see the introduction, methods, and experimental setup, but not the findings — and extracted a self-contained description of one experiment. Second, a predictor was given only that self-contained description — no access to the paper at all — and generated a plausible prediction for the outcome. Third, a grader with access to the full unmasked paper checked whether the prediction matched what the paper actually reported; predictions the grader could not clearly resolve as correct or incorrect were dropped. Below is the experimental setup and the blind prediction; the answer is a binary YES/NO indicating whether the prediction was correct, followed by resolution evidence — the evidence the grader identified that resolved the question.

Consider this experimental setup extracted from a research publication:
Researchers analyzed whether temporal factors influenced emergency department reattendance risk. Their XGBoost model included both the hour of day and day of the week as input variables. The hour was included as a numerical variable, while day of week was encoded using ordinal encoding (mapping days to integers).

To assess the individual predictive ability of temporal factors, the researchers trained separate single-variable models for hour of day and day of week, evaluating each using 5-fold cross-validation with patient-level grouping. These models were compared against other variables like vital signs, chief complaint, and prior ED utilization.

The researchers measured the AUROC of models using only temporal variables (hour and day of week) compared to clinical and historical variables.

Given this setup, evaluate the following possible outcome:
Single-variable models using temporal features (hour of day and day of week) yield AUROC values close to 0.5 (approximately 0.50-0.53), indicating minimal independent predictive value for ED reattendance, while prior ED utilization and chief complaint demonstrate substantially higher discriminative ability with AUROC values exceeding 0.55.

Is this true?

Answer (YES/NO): NO